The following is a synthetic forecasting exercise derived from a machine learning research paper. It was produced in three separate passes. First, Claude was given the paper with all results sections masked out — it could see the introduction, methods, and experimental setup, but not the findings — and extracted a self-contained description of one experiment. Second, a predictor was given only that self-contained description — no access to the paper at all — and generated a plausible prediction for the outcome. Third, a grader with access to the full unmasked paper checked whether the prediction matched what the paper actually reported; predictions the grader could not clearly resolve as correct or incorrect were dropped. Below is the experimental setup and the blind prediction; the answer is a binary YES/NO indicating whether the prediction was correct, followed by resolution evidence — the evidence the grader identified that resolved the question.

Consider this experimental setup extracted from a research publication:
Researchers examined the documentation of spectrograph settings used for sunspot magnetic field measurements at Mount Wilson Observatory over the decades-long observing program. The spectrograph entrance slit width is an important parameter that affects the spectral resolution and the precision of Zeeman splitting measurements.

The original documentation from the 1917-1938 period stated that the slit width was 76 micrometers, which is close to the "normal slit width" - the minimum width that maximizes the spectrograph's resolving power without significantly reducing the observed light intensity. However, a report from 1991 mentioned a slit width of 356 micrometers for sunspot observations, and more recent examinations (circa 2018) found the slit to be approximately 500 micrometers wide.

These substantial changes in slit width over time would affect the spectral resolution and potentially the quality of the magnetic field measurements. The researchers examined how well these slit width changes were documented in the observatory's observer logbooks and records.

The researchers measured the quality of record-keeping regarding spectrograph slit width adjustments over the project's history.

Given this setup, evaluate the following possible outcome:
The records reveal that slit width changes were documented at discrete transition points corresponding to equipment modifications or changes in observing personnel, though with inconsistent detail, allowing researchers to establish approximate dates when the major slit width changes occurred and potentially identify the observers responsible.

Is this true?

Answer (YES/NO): NO